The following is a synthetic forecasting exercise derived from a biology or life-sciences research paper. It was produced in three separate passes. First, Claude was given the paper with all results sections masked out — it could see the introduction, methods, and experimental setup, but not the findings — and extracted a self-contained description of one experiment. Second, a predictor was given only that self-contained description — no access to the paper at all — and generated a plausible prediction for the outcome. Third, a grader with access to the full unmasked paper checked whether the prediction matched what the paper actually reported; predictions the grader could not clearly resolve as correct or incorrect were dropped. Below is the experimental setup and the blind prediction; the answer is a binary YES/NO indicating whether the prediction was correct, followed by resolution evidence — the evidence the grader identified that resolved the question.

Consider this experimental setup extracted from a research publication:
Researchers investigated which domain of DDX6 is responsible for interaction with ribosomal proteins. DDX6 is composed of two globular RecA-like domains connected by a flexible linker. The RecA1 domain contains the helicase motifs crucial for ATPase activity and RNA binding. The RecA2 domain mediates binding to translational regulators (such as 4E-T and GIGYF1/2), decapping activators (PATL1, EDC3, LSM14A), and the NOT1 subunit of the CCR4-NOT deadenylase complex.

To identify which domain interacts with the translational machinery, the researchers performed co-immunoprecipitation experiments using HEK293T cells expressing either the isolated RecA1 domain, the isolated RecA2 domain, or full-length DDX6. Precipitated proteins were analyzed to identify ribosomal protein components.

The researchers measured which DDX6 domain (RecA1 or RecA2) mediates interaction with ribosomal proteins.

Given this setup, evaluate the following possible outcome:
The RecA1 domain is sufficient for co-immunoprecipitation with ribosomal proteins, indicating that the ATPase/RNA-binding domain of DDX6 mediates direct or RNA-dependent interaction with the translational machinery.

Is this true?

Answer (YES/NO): NO